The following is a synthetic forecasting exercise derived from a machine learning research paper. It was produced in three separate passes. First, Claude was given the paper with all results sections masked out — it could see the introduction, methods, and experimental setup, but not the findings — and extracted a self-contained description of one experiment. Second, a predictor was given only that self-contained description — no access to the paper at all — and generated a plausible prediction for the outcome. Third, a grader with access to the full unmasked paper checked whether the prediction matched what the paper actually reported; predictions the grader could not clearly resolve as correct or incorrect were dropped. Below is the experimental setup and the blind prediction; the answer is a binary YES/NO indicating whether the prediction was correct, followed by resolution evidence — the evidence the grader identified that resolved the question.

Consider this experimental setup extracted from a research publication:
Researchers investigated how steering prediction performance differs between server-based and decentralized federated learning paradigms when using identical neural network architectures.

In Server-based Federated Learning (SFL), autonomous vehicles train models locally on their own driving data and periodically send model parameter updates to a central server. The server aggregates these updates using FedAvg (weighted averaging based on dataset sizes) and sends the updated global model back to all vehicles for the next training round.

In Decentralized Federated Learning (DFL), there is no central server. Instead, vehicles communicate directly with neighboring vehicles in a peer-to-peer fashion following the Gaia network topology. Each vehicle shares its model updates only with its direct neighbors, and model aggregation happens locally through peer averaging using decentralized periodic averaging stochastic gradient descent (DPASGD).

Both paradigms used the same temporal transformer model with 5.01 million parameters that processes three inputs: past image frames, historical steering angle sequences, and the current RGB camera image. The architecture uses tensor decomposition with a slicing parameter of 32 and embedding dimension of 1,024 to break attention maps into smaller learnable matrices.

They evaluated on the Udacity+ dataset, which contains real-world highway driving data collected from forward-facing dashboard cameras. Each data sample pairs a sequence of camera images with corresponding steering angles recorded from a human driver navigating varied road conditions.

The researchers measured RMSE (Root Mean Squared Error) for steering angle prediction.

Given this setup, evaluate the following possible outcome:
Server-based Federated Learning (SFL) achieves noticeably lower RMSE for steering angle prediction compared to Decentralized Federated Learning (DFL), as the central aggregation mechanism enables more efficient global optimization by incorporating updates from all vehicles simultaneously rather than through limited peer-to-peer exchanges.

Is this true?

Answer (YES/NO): NO